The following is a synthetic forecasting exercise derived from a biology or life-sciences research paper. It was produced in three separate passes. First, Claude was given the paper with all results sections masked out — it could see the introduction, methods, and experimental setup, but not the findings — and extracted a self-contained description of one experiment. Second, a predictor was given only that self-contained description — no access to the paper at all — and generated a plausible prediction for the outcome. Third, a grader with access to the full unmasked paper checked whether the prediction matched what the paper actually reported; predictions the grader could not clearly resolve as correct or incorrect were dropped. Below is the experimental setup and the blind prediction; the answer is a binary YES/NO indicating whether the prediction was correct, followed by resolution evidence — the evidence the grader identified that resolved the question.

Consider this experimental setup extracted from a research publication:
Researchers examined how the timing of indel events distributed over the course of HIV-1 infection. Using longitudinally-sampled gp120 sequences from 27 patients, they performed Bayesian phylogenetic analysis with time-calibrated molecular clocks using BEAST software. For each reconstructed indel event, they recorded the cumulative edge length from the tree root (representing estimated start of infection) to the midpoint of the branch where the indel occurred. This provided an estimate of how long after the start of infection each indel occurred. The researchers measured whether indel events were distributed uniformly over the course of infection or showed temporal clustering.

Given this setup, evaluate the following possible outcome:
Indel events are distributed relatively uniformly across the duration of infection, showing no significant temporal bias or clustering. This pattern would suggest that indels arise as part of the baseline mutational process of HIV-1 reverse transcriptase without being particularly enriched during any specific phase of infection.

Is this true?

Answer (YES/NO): NO